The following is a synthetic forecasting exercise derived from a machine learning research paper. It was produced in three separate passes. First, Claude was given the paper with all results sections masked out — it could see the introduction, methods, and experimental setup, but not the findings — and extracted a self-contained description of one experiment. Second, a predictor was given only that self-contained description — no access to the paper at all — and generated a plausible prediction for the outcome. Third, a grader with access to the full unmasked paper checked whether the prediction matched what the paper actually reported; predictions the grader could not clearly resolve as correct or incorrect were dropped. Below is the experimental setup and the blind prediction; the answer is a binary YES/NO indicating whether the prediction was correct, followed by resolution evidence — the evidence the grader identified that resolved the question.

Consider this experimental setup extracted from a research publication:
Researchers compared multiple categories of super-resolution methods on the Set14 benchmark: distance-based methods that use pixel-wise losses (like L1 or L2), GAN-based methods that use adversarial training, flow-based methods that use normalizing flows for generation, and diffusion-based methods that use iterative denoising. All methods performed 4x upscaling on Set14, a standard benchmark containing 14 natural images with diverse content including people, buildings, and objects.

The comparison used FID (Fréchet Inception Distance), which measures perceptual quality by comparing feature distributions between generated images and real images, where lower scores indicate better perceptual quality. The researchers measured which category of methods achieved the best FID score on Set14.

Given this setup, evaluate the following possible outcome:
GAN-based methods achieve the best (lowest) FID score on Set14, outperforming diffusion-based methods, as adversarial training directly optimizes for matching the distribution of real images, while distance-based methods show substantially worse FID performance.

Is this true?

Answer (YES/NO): YES